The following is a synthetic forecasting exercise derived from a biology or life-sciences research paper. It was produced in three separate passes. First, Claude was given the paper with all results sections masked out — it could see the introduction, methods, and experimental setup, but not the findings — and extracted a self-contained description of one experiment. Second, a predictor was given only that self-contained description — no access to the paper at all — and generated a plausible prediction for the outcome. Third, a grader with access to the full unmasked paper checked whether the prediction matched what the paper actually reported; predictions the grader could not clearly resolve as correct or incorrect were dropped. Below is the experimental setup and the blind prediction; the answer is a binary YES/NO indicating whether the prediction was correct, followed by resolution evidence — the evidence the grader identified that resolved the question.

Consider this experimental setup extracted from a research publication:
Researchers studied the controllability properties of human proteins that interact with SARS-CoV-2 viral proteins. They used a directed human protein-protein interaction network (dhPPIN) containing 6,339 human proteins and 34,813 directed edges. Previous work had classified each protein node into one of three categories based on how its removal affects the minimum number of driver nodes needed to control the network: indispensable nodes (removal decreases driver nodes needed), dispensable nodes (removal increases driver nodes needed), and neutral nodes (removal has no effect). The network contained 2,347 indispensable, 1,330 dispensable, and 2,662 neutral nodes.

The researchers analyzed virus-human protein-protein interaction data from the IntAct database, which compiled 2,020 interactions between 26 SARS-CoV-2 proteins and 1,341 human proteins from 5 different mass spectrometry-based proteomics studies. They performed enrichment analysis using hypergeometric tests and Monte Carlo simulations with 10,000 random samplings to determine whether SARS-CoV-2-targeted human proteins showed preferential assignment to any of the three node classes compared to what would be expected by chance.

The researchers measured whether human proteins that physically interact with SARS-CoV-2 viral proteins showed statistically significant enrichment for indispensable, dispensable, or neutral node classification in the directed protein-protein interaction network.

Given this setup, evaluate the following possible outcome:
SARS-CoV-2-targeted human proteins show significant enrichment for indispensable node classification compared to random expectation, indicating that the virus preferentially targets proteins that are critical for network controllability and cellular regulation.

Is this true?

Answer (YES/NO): YES